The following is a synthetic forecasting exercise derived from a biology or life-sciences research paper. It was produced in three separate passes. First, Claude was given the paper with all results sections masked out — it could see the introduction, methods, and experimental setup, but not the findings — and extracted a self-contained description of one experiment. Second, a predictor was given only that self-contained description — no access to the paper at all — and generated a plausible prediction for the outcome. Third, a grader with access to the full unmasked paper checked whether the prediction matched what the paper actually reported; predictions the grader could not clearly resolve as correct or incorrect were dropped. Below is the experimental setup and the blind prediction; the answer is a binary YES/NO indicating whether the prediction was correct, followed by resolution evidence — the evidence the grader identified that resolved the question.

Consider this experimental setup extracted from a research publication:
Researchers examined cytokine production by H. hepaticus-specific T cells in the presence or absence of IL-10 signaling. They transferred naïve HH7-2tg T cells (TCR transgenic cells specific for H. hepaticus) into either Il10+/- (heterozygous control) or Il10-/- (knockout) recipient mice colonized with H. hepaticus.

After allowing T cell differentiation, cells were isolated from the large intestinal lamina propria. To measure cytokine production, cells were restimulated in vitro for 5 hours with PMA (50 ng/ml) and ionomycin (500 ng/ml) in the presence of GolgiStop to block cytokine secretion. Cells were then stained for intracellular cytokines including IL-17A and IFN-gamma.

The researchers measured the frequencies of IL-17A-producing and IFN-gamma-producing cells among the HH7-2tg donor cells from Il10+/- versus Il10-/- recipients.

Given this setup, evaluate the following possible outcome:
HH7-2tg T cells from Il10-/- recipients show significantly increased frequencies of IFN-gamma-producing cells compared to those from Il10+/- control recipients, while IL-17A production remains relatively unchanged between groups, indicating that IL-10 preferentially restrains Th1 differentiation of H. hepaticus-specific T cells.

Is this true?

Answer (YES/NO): NO